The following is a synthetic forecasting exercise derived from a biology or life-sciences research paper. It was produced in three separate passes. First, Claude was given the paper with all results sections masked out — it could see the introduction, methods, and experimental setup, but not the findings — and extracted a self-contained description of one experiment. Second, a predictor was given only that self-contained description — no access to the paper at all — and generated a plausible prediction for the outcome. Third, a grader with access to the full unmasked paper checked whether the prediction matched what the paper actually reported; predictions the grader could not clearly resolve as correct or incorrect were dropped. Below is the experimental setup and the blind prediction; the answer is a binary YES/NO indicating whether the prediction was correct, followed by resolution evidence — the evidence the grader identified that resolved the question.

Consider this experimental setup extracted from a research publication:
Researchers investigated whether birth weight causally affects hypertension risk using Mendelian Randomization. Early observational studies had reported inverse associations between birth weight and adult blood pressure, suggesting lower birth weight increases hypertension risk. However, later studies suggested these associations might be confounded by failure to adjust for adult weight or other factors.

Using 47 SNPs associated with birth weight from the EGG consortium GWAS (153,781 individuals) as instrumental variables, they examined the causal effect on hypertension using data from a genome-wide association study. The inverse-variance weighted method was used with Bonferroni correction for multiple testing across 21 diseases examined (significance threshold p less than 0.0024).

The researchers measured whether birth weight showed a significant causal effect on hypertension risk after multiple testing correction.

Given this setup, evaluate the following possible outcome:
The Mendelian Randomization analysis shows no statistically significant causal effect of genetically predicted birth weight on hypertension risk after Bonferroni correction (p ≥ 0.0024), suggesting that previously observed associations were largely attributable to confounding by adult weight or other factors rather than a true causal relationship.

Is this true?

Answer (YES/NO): YES